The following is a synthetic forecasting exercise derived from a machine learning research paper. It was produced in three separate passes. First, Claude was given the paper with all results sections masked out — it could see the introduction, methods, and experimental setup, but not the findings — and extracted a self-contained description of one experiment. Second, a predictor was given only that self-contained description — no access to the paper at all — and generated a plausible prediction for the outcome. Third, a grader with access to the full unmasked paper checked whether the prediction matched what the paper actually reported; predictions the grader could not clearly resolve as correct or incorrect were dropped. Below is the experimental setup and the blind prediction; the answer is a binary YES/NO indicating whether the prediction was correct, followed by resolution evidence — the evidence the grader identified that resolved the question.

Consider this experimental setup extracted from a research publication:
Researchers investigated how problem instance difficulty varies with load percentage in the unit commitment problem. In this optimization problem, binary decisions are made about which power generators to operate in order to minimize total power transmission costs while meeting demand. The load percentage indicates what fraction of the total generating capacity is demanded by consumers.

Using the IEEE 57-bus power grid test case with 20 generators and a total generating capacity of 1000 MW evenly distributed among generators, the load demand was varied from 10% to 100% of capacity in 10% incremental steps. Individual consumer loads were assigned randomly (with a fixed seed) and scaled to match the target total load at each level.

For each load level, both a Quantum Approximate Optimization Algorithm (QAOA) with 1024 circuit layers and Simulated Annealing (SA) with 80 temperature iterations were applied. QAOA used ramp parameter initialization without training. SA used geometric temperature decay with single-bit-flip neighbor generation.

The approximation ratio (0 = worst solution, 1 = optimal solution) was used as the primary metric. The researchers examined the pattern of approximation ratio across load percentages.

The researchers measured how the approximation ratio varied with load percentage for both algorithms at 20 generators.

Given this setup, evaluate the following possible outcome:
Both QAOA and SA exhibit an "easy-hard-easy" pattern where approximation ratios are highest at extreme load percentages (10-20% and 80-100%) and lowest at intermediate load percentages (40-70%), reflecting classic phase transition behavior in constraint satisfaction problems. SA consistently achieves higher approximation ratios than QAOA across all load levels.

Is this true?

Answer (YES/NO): NO